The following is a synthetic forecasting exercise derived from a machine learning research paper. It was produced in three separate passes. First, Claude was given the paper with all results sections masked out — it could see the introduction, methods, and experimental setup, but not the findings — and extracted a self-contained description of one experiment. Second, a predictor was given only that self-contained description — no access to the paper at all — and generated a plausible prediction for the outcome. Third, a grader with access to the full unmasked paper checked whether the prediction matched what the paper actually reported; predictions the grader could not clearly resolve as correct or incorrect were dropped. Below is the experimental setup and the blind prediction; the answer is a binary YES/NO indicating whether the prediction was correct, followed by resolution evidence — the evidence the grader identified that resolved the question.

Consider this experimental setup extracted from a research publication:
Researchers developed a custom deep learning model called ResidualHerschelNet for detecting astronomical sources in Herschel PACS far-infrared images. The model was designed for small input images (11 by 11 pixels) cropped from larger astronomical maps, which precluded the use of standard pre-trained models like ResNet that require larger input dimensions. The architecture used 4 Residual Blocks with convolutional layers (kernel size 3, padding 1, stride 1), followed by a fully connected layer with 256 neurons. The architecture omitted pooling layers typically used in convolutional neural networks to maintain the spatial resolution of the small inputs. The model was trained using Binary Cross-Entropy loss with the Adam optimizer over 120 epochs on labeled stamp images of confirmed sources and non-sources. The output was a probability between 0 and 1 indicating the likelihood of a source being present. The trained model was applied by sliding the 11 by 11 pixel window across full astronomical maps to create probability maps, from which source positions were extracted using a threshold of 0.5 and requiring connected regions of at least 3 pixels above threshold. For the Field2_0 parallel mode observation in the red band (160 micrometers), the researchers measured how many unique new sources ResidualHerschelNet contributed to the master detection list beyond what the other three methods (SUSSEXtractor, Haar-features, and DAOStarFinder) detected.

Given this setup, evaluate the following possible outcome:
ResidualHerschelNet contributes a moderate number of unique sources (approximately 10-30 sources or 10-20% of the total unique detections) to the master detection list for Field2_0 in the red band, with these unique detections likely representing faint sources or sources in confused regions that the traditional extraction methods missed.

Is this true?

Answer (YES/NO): NO